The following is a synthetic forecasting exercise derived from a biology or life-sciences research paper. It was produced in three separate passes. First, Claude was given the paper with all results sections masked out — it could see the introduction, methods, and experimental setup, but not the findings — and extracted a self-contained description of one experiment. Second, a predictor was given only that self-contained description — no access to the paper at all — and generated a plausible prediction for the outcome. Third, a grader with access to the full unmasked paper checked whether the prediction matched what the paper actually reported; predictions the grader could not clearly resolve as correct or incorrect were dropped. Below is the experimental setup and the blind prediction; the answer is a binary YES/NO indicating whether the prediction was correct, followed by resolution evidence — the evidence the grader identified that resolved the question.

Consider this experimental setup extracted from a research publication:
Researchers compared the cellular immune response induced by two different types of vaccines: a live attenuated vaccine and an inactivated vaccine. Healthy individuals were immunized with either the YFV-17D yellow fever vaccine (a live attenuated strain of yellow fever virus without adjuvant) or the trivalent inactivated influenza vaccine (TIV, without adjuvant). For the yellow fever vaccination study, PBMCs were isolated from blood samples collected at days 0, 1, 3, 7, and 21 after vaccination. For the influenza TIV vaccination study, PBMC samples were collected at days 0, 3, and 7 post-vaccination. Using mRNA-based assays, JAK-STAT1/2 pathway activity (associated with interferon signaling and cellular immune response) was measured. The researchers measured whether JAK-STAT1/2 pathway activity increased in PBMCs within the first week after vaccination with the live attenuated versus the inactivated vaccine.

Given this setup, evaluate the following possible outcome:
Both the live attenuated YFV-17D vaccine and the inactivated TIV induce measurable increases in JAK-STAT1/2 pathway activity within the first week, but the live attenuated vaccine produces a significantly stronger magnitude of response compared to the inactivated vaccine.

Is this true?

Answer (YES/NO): NO